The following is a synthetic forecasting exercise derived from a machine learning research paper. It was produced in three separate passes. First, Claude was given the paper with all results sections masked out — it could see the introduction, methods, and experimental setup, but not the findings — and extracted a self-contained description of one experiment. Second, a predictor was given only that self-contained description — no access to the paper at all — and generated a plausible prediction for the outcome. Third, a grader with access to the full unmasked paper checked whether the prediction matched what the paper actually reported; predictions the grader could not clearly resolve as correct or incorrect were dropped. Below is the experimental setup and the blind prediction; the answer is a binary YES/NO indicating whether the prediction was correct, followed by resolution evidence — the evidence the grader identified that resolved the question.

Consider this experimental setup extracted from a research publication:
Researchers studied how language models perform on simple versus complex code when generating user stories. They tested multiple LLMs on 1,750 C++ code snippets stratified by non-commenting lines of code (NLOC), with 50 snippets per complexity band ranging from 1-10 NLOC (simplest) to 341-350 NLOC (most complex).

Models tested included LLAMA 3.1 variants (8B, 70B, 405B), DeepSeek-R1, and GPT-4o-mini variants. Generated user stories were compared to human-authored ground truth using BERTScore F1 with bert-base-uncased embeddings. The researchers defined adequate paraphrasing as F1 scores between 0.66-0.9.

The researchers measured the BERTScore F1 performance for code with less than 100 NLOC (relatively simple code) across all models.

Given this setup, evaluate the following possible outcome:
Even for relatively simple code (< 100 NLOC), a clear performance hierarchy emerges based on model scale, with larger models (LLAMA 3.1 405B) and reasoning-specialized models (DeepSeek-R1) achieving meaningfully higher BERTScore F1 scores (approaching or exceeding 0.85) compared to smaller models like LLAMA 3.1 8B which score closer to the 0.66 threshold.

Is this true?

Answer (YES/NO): NO